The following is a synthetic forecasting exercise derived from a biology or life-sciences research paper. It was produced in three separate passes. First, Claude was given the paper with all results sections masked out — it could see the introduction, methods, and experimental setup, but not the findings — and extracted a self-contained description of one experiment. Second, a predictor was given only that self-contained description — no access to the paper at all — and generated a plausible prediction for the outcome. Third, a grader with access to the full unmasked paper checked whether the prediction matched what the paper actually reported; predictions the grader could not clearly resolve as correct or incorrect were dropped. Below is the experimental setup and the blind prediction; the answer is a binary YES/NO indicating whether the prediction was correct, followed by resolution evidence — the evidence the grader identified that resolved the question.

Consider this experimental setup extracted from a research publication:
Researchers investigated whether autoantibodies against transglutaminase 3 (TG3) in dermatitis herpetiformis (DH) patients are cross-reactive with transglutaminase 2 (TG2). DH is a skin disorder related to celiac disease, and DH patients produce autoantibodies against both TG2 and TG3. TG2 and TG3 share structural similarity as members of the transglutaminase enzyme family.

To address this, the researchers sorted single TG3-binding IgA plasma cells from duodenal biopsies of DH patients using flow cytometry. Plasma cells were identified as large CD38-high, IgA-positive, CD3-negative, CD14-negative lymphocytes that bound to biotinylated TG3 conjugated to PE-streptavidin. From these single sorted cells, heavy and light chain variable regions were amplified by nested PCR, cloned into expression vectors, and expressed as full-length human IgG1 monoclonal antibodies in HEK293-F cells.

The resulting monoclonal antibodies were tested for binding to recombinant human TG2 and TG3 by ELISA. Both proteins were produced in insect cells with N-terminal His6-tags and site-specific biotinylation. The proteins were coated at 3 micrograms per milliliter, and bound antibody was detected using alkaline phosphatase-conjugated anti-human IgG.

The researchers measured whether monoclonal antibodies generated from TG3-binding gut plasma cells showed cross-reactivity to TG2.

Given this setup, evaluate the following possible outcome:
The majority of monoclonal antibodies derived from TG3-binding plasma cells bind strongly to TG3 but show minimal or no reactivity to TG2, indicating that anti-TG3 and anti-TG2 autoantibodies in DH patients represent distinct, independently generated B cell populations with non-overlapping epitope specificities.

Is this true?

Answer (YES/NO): YES